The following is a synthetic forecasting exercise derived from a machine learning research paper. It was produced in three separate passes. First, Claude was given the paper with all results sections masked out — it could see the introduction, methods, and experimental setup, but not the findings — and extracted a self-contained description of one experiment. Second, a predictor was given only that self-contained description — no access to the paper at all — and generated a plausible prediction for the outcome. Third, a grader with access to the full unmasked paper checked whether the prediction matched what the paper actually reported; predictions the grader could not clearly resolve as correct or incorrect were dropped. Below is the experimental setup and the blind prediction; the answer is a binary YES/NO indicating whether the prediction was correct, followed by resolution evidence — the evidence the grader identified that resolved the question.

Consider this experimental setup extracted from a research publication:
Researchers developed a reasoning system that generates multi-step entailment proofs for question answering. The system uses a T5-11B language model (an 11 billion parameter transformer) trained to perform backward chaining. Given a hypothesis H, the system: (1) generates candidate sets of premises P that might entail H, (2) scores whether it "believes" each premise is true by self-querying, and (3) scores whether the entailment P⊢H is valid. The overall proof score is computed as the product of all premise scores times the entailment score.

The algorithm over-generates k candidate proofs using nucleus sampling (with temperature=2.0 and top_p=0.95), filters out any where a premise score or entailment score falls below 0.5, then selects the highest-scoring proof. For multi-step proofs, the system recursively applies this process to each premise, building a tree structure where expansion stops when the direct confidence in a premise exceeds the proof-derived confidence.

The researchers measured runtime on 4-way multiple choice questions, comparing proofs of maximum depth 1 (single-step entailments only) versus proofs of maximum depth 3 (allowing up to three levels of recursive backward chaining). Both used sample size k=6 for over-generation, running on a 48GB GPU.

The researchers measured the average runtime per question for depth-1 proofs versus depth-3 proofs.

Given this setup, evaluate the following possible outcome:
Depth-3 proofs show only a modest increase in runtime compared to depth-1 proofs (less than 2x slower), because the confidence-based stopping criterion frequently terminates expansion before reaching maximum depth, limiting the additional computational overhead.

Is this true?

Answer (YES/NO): NO